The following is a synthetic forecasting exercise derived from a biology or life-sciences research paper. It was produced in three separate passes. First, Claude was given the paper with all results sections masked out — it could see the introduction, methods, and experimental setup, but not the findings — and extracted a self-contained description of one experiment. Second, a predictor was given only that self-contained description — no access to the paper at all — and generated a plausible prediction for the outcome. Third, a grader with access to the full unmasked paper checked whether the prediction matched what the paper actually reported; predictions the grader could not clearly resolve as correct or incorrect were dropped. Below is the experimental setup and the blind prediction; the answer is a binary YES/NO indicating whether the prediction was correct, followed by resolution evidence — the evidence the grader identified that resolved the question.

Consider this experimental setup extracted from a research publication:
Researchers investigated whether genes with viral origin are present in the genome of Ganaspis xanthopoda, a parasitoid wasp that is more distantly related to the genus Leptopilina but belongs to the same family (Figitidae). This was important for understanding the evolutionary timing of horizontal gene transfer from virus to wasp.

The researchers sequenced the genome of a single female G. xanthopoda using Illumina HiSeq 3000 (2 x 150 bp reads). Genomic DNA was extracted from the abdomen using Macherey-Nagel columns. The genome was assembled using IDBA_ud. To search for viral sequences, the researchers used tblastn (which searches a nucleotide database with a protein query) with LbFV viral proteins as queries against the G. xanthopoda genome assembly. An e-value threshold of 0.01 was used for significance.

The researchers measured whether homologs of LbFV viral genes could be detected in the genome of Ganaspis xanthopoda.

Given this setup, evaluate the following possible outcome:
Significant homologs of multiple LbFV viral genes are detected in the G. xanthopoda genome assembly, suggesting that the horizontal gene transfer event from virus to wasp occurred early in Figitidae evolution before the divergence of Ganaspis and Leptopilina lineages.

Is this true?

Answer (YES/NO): NO